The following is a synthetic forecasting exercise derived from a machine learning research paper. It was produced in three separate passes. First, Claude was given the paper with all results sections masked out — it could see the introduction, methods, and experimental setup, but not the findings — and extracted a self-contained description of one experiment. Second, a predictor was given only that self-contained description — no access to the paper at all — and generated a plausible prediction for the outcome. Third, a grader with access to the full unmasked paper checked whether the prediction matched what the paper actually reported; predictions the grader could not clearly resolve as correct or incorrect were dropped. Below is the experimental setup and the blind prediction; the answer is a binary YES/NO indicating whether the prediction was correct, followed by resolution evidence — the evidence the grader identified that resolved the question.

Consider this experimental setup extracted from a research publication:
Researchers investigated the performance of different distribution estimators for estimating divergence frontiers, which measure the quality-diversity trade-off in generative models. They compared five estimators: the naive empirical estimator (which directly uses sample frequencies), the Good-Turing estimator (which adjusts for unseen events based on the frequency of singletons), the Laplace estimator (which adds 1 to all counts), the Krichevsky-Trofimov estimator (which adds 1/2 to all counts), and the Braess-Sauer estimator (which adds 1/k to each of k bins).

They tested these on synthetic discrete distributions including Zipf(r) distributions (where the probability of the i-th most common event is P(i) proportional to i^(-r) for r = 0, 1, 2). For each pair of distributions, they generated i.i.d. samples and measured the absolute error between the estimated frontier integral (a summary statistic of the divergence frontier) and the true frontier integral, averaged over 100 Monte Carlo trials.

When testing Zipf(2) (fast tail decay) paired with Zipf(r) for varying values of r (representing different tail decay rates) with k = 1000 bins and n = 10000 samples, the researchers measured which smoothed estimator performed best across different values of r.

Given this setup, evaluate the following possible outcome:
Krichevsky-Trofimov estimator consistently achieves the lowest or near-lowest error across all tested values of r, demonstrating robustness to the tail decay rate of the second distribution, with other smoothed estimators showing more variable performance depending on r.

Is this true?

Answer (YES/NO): NO